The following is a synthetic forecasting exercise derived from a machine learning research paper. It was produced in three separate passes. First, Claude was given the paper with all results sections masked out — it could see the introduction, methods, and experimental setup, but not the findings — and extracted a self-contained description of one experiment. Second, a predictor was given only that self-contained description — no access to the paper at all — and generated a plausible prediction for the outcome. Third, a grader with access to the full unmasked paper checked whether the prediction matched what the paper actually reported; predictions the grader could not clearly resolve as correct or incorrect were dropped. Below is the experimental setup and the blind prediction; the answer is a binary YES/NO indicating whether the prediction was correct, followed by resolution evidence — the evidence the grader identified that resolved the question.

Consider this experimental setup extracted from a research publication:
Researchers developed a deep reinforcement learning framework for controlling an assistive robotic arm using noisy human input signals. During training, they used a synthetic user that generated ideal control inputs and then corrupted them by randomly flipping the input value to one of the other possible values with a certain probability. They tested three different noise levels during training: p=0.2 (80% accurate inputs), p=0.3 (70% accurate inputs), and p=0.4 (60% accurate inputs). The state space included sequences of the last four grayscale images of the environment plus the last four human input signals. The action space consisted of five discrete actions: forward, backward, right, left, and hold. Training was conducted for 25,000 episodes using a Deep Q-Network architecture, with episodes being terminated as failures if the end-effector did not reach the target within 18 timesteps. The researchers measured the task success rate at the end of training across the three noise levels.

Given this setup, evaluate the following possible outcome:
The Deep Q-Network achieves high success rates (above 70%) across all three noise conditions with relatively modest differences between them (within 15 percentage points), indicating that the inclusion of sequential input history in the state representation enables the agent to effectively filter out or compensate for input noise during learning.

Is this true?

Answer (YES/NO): YES